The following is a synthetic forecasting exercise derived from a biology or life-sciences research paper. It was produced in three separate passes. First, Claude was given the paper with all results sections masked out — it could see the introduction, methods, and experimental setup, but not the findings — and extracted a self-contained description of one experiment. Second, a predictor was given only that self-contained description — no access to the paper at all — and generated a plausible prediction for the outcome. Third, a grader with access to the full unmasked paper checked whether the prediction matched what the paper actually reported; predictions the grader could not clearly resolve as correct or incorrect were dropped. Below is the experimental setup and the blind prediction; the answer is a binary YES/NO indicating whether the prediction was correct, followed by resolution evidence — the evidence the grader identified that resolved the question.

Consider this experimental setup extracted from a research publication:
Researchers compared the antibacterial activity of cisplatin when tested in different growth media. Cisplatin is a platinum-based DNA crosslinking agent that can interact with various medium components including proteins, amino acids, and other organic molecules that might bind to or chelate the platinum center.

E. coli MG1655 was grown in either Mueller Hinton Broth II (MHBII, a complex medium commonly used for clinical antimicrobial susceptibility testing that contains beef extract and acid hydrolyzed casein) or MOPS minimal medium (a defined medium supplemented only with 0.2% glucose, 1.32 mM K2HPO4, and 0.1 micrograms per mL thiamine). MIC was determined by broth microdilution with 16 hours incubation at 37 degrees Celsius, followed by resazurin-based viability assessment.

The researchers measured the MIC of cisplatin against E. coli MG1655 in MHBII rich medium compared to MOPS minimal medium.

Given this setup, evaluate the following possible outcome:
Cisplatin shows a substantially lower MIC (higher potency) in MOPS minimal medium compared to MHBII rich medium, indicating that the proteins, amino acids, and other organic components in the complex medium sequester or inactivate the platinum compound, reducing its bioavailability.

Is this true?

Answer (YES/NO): YES